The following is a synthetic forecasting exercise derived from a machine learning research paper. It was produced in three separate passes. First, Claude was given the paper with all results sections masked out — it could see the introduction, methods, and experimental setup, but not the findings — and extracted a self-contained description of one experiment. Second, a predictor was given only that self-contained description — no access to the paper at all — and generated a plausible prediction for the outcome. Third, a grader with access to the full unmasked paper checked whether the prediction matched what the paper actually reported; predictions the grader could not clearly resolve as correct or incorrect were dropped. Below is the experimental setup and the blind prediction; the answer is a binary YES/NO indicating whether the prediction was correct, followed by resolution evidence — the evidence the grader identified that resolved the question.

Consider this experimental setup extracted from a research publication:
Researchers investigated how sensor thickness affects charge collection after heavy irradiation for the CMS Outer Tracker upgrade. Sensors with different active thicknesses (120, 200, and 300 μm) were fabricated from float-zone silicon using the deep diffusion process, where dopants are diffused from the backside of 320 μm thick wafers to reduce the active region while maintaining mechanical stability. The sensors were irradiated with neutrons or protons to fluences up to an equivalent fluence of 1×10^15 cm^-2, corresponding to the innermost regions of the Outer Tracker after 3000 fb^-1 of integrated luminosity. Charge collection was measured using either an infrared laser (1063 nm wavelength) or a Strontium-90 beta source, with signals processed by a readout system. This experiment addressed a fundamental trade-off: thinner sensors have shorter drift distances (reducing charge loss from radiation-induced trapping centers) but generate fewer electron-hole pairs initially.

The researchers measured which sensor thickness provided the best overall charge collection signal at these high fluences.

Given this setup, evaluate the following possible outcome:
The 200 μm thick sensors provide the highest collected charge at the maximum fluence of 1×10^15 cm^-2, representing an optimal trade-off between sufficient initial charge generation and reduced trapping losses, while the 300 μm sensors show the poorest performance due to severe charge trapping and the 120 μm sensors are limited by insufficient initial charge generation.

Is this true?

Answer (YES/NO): NO